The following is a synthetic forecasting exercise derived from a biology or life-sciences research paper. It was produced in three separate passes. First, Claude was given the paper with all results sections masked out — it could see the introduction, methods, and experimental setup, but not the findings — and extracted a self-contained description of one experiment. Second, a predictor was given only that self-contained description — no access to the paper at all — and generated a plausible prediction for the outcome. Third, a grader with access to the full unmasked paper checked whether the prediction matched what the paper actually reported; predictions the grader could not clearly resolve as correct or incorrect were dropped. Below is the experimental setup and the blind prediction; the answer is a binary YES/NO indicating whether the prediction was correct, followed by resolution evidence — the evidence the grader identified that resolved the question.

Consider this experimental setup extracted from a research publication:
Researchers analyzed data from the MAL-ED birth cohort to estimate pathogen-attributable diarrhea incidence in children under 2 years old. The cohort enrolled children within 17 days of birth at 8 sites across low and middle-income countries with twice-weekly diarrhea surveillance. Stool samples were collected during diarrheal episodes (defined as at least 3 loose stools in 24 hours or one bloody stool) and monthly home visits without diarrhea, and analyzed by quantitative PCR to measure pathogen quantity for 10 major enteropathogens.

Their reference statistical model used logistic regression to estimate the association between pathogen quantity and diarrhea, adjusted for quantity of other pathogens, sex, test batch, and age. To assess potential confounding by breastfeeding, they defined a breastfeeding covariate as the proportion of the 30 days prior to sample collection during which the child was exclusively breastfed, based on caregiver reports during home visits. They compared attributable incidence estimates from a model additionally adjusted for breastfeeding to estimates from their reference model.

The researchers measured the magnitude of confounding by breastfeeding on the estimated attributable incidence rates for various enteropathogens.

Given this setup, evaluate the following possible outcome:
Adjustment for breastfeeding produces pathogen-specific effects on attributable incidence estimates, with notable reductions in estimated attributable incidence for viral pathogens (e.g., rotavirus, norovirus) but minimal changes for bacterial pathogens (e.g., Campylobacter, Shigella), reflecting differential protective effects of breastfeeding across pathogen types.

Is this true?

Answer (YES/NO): NO